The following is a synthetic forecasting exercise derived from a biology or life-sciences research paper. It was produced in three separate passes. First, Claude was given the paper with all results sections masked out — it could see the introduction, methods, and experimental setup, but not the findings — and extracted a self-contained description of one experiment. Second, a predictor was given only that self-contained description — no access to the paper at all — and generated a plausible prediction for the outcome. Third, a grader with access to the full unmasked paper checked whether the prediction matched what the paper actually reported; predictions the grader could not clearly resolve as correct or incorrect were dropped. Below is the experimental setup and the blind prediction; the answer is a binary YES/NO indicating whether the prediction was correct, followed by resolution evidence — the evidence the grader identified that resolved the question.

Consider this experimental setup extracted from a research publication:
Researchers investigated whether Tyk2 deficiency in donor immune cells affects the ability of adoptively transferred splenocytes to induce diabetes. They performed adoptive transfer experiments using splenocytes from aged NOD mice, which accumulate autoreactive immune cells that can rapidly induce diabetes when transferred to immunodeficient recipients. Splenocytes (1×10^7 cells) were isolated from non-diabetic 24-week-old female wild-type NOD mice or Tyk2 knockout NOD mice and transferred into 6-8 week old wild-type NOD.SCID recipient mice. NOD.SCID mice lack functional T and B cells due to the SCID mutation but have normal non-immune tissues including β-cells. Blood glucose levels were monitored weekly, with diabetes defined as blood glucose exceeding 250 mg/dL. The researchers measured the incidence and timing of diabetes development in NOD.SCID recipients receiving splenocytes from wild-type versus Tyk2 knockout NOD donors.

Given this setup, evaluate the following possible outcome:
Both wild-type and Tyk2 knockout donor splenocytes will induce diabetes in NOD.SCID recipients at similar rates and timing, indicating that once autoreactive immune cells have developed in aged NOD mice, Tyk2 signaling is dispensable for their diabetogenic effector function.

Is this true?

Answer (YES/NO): NO